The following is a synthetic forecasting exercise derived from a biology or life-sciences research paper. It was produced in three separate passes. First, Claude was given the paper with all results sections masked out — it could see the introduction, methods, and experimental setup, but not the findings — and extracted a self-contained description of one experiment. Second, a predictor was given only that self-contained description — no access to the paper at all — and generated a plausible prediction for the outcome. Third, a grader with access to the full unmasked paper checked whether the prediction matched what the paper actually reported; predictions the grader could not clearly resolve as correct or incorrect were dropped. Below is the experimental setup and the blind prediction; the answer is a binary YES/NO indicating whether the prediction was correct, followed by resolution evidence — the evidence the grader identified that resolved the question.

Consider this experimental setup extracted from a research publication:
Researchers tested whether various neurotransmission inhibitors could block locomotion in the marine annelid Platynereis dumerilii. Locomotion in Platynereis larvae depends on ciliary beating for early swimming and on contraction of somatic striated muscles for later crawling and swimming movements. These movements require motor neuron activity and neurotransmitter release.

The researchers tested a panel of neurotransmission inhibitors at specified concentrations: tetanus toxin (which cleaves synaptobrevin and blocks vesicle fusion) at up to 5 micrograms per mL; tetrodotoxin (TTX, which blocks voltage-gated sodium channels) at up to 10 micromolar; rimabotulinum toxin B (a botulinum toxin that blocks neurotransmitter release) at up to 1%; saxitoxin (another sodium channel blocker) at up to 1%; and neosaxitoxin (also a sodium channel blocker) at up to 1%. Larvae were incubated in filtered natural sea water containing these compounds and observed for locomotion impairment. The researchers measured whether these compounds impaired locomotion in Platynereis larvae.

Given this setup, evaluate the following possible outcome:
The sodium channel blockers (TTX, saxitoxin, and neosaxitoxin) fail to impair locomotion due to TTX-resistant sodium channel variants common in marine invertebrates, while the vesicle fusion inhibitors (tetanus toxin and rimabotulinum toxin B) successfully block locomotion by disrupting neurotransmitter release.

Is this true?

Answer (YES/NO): NO